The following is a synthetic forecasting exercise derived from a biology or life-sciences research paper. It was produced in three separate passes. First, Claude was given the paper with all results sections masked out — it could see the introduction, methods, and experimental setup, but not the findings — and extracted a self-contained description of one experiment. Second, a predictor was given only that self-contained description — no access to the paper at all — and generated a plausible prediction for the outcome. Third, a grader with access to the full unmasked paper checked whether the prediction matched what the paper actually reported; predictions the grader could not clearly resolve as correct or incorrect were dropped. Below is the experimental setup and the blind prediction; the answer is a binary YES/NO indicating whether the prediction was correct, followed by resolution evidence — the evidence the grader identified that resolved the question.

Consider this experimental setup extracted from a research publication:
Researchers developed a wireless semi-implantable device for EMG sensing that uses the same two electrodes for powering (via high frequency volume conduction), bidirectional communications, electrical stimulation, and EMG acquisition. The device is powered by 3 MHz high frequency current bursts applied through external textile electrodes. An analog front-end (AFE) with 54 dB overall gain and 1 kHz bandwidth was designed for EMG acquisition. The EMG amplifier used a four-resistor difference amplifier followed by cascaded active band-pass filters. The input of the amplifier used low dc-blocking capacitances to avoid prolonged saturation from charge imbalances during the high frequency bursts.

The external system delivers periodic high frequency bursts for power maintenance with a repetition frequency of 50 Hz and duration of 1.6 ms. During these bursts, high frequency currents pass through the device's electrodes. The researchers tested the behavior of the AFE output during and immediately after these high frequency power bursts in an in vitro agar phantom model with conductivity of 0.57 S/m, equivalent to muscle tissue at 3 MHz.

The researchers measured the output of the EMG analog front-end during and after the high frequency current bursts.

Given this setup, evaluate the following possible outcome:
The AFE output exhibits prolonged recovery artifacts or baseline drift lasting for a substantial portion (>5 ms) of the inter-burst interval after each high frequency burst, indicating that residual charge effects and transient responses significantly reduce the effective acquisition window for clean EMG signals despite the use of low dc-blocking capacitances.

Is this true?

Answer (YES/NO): NO